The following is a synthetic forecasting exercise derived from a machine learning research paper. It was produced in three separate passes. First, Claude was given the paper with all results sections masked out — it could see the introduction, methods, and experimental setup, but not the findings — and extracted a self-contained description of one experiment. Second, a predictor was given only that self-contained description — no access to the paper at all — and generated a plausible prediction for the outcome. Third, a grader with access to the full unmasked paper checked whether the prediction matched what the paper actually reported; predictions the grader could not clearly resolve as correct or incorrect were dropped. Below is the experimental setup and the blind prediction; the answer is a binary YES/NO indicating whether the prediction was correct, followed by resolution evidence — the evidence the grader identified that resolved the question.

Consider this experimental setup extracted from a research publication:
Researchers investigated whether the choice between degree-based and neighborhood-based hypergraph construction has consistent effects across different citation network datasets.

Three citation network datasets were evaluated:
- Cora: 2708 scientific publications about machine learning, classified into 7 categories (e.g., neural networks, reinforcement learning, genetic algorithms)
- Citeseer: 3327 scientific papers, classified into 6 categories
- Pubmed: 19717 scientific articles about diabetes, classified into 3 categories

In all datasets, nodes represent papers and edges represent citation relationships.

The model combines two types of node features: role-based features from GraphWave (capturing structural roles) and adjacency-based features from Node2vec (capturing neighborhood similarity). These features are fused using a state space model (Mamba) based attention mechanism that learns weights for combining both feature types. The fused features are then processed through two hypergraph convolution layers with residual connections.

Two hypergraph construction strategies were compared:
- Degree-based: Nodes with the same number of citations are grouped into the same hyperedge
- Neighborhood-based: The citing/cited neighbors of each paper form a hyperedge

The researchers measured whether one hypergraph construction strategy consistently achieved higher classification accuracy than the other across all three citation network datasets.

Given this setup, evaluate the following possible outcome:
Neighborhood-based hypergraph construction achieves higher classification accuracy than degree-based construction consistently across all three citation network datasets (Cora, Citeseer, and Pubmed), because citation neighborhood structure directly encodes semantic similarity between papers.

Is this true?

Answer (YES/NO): NO